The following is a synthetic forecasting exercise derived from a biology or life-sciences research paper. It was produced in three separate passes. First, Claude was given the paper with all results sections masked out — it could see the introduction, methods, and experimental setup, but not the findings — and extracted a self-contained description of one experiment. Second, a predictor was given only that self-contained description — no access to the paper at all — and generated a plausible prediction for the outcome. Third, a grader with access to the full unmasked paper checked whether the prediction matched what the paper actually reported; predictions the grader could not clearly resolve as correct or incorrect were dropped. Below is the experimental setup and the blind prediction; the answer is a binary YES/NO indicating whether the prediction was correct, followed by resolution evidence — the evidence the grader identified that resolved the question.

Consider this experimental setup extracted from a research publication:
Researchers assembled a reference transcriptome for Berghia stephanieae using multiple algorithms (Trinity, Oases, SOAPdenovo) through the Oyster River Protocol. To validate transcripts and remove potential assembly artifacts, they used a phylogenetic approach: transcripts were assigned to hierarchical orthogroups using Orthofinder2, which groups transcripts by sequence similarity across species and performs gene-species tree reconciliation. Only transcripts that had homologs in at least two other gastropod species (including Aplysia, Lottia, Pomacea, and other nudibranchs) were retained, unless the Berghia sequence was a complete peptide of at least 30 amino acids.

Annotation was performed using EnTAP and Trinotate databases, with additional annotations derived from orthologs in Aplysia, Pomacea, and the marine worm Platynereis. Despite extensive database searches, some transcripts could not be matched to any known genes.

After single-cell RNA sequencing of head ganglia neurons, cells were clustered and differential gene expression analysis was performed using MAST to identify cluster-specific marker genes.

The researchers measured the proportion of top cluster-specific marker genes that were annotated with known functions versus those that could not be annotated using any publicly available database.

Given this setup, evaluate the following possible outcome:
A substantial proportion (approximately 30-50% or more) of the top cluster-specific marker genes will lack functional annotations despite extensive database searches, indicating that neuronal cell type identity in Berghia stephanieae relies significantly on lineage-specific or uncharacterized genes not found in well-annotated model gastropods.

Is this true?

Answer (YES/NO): YES